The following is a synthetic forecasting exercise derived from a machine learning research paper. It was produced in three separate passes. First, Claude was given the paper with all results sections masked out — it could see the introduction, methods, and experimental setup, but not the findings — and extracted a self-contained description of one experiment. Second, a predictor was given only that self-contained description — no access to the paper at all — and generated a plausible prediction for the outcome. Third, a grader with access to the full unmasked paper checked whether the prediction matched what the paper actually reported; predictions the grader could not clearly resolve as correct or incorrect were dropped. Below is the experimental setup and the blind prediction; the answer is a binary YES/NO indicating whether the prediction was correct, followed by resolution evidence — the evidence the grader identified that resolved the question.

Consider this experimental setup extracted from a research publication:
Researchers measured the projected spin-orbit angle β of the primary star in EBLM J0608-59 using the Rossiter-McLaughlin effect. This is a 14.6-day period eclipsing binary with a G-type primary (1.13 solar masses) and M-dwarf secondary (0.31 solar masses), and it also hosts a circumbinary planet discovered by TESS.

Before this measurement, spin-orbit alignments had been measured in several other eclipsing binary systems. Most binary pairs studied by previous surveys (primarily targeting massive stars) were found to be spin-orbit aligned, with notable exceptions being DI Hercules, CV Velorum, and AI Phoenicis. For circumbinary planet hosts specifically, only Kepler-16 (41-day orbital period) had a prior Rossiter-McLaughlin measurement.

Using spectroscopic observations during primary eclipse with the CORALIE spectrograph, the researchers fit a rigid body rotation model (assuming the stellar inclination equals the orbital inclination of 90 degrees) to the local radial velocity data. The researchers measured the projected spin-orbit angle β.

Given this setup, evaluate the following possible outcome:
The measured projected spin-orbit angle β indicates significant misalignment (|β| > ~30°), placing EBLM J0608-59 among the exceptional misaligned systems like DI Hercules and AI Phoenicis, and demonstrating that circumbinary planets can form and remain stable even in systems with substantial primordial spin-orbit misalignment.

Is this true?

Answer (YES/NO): NO